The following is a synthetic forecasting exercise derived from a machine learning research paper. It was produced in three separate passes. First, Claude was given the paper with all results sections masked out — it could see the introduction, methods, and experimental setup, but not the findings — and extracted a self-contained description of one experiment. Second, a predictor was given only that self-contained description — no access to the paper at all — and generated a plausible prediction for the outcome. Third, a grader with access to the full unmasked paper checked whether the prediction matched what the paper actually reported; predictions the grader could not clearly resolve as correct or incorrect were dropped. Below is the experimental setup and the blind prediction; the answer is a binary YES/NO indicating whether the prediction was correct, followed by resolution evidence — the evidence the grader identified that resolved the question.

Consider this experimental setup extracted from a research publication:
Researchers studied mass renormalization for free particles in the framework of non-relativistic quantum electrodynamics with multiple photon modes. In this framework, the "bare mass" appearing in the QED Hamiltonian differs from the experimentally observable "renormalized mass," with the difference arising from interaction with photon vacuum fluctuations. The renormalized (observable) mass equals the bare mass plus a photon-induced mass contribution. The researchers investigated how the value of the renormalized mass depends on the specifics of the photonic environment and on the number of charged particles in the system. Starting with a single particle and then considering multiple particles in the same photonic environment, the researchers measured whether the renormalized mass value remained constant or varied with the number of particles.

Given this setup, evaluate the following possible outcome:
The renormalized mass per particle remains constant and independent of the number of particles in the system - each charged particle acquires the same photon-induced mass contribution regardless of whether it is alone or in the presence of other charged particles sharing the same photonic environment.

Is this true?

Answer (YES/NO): NO